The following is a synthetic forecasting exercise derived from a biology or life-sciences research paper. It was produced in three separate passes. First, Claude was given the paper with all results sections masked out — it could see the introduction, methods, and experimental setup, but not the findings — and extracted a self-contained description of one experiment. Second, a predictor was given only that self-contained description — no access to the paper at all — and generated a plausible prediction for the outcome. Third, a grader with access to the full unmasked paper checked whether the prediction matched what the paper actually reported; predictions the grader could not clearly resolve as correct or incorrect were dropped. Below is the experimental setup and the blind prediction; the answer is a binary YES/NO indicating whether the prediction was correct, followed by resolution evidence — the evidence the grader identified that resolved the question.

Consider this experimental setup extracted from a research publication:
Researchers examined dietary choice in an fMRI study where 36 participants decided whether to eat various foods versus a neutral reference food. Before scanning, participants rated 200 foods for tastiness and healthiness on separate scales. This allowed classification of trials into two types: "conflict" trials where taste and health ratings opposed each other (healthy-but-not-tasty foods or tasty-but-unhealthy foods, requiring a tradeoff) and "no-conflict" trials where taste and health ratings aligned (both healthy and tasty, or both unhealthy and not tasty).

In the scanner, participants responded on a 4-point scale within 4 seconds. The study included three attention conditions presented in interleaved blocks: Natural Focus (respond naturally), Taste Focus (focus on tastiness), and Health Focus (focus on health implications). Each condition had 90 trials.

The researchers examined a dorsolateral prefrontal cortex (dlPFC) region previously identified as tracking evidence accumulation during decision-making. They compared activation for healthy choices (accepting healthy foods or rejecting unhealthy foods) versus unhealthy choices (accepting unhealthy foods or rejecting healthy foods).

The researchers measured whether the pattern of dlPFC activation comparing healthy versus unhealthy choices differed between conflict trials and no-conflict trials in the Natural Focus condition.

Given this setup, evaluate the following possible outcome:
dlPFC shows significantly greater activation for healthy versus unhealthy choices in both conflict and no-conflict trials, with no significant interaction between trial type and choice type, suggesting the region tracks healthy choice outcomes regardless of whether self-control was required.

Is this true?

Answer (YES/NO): NO